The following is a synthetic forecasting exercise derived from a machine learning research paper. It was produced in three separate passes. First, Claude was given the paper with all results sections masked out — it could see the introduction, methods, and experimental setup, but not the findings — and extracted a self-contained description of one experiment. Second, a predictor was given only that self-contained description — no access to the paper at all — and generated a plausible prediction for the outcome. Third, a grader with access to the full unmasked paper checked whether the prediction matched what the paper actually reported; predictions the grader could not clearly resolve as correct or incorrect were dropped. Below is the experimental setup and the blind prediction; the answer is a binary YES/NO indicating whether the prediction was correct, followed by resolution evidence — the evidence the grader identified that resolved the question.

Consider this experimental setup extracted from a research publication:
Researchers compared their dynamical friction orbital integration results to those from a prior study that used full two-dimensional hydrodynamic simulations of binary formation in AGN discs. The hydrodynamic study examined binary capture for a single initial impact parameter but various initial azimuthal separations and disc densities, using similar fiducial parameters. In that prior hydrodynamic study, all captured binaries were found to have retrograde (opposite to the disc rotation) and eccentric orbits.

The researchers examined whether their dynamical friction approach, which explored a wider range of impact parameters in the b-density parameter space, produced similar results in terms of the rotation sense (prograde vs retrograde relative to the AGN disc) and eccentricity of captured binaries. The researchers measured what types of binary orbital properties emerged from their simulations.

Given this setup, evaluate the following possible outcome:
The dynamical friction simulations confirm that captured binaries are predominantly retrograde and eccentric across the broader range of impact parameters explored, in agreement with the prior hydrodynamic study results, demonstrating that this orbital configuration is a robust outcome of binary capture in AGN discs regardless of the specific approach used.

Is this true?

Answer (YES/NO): NO